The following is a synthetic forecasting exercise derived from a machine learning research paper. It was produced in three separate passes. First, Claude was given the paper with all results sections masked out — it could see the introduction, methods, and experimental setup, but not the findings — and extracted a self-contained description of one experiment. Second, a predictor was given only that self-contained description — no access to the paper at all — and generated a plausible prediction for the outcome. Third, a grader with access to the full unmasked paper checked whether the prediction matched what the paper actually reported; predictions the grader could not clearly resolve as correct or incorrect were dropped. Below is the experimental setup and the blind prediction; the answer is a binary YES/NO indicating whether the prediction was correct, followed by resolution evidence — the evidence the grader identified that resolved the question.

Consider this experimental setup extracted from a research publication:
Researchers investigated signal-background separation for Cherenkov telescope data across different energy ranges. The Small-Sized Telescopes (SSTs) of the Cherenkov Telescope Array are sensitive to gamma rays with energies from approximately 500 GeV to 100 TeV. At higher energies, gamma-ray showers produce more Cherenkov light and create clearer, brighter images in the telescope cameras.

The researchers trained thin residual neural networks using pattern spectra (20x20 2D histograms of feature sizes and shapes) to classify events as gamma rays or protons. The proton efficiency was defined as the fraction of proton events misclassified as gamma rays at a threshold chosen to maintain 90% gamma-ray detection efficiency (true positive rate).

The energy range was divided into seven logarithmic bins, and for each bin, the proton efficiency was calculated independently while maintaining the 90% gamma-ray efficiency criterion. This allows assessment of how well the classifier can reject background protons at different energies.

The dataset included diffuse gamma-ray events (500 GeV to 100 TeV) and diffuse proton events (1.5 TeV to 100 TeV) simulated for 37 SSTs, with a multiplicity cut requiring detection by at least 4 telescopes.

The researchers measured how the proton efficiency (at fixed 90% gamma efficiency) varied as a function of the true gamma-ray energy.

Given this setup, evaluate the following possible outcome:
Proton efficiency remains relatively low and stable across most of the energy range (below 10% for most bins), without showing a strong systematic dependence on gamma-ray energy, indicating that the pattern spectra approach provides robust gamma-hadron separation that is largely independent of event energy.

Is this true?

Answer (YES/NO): NO